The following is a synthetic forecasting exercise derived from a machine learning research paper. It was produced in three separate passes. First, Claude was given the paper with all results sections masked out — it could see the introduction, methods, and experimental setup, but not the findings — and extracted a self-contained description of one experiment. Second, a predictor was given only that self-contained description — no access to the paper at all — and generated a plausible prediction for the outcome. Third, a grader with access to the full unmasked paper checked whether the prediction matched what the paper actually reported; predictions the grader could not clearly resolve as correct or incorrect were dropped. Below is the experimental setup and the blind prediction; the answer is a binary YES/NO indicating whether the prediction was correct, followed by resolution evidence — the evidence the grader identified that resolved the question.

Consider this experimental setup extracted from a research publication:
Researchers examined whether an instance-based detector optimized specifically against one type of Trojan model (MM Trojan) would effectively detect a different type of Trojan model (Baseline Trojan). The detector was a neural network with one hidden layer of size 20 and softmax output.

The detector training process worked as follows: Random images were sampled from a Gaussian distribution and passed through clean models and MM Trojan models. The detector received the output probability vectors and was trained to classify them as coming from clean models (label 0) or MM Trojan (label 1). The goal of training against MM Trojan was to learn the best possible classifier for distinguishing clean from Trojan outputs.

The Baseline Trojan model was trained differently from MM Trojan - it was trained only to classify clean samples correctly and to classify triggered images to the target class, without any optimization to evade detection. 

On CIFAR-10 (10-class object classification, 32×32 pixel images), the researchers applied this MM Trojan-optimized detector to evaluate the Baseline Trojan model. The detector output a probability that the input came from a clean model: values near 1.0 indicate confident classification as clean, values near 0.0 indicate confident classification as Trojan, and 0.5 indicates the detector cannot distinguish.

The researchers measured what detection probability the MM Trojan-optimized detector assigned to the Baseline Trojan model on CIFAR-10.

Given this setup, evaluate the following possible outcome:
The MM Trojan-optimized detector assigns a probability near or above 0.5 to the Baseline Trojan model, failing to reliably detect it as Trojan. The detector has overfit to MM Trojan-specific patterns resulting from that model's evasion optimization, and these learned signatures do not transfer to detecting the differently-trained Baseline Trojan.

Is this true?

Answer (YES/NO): YES